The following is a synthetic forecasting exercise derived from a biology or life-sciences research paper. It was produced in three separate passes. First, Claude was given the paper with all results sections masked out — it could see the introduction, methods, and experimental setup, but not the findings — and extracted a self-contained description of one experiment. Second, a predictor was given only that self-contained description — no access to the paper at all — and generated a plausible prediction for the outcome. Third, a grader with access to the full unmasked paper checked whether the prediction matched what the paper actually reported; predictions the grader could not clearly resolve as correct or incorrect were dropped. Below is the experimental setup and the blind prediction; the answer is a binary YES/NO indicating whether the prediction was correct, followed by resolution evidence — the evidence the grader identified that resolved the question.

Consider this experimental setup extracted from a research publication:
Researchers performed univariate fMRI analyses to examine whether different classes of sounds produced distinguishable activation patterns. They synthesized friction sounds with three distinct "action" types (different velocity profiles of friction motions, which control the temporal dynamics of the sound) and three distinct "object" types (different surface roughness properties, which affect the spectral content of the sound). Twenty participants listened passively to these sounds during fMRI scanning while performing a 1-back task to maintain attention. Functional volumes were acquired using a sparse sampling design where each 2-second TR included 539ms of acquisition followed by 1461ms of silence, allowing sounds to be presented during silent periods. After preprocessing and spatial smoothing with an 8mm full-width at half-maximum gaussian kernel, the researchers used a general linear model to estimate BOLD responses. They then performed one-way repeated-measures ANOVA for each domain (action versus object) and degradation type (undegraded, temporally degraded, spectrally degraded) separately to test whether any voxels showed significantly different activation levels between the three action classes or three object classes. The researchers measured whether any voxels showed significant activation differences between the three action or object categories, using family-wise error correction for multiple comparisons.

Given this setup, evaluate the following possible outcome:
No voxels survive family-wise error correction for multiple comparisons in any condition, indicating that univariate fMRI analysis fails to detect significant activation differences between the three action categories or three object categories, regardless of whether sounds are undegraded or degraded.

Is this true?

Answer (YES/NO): YES